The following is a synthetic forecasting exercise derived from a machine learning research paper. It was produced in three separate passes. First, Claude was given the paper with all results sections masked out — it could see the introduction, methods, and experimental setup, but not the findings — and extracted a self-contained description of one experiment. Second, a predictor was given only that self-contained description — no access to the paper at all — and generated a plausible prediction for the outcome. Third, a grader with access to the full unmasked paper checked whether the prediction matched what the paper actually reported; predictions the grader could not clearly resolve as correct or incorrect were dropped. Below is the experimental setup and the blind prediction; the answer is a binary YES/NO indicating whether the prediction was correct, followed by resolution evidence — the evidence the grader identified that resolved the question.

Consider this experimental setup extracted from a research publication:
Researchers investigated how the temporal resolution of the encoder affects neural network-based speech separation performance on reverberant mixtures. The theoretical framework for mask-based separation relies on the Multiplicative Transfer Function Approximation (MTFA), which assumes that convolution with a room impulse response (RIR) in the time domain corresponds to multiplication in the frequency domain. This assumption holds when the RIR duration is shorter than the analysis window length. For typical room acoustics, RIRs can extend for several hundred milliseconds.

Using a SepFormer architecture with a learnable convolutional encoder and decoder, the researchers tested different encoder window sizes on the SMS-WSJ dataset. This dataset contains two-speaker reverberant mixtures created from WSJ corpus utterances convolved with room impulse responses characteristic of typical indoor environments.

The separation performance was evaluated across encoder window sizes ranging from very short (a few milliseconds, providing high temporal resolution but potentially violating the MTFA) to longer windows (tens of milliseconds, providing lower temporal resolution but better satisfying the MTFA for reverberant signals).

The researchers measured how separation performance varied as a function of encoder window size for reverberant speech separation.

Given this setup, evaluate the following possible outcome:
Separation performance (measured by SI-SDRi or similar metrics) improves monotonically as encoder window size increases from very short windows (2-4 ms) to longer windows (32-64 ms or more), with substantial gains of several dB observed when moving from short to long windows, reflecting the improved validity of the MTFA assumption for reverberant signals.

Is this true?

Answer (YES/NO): NO